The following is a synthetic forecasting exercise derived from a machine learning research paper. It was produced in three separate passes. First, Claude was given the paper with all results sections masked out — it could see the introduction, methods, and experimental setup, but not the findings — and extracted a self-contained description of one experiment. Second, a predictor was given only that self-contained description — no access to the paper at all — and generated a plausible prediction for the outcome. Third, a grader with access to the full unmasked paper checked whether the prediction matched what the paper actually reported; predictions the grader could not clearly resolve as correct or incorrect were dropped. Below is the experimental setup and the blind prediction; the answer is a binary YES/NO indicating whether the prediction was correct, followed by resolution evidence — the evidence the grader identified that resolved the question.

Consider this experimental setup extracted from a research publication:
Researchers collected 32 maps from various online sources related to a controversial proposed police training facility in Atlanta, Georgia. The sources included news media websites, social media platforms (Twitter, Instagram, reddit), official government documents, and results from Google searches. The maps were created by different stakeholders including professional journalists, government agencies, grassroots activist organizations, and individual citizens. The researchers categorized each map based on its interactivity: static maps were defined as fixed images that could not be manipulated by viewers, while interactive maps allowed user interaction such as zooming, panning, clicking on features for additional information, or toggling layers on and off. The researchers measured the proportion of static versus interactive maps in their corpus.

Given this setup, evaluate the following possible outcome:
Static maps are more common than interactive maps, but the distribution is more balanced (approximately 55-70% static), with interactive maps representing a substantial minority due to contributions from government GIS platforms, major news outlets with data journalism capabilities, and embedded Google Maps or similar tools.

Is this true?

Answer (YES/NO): NO